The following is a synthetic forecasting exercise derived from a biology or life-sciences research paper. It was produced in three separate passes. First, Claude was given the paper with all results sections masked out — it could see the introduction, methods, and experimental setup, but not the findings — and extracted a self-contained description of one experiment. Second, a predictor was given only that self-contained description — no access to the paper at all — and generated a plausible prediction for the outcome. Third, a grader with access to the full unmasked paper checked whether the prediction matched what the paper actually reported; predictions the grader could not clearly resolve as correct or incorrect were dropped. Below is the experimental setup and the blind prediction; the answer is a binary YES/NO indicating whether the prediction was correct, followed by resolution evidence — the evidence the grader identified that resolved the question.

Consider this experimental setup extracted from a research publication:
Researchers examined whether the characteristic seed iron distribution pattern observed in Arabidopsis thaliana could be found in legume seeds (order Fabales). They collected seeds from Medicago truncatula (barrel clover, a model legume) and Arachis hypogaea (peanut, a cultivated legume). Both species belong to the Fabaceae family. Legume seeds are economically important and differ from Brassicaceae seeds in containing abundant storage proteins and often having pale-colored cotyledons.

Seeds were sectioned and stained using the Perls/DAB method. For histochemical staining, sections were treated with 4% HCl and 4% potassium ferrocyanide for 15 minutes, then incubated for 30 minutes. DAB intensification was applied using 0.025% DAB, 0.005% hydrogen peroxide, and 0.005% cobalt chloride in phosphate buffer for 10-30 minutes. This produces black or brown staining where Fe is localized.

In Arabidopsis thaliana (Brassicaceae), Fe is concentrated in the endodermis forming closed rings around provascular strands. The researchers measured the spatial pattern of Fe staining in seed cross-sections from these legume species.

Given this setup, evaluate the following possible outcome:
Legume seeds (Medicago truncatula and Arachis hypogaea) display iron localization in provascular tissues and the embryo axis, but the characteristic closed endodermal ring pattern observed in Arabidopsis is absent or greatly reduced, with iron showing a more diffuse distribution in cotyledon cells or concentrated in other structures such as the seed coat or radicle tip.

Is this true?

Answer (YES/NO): NO